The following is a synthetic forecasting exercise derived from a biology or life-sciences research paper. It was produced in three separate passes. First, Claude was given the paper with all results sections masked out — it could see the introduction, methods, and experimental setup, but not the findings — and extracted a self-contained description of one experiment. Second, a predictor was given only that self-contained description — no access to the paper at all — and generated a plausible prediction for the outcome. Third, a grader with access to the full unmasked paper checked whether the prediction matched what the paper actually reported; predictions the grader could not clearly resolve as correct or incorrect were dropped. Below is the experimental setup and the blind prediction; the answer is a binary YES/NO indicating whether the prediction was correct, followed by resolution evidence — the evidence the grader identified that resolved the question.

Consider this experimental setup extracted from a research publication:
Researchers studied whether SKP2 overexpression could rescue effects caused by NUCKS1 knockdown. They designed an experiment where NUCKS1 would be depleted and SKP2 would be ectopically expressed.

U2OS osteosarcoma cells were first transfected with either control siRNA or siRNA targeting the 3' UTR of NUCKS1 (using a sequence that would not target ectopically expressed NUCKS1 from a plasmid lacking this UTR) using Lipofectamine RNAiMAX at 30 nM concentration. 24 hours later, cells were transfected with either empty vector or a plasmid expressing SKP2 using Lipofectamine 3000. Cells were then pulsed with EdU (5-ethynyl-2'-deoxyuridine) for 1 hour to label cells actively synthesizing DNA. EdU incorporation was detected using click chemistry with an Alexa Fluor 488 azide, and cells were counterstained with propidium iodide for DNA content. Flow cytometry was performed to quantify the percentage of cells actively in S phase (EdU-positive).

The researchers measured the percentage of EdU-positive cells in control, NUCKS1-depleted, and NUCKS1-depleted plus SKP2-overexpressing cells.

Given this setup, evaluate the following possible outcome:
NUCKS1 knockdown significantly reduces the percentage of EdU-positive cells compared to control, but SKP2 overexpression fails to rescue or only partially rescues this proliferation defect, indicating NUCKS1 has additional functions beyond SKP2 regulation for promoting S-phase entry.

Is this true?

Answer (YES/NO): NO